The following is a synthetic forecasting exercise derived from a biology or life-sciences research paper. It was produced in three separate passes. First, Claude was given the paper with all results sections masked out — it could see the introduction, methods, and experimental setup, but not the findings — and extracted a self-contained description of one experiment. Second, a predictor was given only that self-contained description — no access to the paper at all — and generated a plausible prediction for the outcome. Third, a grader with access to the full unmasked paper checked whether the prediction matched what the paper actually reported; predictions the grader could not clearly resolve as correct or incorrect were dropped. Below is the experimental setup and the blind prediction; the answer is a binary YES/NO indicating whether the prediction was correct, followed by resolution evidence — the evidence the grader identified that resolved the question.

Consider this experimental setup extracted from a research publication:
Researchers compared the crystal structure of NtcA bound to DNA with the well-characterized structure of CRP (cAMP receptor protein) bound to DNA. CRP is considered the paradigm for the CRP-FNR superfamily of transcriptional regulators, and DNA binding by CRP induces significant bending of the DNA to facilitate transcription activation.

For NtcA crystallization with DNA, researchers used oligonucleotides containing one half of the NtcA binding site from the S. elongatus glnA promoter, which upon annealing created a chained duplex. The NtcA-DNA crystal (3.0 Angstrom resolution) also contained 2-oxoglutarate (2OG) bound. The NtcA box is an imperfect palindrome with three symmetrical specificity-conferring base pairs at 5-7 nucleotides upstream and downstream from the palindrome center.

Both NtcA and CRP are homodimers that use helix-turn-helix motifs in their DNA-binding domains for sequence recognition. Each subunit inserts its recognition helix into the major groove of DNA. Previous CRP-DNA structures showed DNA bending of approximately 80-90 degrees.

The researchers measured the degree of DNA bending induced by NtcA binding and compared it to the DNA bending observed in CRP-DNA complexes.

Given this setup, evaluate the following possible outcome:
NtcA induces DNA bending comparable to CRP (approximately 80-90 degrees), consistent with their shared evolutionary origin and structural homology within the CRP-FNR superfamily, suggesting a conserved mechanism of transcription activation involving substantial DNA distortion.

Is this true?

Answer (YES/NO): YES